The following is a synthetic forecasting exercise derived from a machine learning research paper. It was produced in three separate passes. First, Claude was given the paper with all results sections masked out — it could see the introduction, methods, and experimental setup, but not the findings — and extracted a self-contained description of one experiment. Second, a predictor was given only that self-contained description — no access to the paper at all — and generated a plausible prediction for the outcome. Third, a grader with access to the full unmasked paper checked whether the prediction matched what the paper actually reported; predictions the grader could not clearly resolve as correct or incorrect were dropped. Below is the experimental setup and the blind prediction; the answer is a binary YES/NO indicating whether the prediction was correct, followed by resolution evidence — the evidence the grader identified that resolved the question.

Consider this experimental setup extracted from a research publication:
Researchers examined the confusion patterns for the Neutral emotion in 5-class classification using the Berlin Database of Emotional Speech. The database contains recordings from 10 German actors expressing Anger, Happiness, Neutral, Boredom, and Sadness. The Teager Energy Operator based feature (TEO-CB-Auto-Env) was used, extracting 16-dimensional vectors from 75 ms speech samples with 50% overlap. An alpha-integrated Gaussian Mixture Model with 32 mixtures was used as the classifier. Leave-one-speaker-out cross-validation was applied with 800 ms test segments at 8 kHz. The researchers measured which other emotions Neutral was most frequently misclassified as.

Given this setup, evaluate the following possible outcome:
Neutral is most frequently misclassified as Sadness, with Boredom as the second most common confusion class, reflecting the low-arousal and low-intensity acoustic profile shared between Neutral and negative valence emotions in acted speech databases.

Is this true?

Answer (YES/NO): NO